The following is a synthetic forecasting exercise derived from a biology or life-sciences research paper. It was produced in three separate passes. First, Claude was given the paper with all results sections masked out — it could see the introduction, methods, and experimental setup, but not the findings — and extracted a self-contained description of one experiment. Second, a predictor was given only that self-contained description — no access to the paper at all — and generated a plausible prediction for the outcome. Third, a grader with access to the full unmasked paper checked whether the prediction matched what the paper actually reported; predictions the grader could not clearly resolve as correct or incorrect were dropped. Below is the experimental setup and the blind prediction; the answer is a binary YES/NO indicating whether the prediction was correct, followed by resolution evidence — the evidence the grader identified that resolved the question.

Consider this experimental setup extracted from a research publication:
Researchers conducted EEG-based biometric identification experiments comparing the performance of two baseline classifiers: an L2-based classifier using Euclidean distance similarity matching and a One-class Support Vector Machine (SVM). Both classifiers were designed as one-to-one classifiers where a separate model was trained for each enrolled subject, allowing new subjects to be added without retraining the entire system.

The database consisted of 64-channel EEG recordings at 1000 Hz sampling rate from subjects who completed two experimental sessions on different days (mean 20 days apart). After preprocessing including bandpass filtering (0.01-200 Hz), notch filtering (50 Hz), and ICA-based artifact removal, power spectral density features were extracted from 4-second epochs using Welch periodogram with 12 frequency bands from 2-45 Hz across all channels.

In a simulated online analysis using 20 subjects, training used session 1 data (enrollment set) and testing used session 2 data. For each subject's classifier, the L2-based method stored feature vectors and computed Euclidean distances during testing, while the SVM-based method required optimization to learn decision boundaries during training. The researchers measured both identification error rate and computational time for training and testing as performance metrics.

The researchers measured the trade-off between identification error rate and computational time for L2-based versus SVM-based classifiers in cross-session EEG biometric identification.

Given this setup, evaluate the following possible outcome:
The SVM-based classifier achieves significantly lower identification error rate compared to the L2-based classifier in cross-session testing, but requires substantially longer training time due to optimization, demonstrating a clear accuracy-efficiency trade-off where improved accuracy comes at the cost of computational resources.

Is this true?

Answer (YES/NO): NO